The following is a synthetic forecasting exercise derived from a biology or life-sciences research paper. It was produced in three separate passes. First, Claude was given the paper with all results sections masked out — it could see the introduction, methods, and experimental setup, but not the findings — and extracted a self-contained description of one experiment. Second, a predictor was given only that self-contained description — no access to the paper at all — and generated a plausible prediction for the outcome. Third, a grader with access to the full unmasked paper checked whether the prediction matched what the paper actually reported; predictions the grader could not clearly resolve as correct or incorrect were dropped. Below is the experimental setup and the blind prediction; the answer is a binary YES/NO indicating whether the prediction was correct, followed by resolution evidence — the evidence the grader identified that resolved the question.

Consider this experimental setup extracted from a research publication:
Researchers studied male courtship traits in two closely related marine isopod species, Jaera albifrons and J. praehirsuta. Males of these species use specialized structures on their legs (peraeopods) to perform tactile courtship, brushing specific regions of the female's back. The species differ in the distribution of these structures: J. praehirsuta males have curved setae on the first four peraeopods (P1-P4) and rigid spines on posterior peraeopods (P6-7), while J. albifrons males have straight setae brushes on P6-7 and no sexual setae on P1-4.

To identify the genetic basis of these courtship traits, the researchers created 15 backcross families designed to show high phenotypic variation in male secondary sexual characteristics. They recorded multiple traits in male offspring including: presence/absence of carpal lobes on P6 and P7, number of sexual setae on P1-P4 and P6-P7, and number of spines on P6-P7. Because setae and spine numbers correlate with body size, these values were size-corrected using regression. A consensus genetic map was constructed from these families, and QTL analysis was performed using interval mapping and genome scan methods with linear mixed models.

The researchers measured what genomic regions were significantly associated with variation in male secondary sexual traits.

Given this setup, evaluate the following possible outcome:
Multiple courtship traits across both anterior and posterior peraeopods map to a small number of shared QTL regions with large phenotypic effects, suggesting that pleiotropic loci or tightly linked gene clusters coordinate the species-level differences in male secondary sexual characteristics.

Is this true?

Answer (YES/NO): YES